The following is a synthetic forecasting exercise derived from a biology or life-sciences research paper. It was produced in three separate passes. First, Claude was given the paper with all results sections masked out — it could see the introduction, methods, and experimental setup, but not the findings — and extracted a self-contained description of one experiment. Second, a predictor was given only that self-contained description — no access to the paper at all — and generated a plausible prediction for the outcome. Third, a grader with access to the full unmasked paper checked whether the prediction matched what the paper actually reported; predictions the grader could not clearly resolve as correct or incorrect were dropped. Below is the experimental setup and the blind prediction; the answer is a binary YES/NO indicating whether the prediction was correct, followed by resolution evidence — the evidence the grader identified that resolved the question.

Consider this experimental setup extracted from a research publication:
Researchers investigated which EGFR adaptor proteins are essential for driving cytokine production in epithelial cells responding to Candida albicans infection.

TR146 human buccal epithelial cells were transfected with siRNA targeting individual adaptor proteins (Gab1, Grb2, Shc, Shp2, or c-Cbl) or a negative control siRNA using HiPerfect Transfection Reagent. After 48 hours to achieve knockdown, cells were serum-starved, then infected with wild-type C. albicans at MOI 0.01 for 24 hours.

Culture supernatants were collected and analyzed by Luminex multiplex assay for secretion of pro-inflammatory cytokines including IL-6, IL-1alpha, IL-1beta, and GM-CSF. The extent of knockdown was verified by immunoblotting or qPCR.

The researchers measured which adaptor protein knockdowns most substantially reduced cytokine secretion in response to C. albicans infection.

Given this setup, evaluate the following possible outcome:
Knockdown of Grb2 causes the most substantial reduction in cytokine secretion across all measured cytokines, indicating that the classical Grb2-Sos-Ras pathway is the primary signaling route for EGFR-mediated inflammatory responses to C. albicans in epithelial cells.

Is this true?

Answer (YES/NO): NO